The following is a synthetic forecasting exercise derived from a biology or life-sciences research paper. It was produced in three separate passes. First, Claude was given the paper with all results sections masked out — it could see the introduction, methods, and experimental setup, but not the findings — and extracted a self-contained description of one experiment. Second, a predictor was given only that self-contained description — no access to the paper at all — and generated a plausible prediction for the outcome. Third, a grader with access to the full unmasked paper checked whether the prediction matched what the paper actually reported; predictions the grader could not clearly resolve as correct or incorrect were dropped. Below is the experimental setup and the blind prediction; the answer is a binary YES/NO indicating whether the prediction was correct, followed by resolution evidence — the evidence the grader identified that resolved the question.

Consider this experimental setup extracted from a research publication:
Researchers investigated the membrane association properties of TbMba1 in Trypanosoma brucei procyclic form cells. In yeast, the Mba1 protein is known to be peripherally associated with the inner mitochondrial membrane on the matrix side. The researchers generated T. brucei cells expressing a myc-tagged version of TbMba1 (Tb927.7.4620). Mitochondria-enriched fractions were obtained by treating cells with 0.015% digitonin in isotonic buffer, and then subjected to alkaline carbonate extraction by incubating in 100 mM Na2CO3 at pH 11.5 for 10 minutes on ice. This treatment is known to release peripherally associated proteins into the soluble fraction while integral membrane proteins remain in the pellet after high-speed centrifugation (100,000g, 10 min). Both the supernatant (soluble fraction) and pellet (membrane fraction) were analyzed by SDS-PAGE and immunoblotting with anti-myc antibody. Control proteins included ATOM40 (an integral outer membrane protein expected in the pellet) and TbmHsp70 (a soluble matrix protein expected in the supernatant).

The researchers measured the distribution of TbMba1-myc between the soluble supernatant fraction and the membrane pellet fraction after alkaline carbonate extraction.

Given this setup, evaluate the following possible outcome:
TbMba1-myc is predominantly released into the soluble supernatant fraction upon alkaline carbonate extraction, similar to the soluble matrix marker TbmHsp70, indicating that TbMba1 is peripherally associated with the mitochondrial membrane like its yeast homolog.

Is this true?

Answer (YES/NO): YES